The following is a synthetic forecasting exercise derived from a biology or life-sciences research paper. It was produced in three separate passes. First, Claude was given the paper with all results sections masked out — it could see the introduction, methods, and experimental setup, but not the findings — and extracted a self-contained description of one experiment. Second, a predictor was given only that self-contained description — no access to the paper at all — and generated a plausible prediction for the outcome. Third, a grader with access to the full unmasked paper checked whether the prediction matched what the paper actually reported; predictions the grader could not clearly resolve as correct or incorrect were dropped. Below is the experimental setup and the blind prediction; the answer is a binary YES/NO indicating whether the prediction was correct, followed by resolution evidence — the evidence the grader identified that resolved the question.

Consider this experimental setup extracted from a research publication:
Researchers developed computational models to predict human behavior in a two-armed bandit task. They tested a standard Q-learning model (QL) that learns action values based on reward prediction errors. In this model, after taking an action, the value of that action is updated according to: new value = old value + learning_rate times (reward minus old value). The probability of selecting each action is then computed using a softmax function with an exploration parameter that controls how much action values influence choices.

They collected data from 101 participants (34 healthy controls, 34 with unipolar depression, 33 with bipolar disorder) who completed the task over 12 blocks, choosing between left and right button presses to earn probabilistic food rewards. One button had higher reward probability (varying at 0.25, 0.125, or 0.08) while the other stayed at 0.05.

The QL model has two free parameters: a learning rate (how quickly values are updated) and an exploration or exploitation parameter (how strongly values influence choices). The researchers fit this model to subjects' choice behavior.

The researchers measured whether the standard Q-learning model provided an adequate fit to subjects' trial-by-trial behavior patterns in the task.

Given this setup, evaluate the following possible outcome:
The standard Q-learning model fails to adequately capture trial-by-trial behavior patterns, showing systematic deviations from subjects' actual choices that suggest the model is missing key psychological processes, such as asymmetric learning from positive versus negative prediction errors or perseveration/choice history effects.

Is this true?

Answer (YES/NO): YES